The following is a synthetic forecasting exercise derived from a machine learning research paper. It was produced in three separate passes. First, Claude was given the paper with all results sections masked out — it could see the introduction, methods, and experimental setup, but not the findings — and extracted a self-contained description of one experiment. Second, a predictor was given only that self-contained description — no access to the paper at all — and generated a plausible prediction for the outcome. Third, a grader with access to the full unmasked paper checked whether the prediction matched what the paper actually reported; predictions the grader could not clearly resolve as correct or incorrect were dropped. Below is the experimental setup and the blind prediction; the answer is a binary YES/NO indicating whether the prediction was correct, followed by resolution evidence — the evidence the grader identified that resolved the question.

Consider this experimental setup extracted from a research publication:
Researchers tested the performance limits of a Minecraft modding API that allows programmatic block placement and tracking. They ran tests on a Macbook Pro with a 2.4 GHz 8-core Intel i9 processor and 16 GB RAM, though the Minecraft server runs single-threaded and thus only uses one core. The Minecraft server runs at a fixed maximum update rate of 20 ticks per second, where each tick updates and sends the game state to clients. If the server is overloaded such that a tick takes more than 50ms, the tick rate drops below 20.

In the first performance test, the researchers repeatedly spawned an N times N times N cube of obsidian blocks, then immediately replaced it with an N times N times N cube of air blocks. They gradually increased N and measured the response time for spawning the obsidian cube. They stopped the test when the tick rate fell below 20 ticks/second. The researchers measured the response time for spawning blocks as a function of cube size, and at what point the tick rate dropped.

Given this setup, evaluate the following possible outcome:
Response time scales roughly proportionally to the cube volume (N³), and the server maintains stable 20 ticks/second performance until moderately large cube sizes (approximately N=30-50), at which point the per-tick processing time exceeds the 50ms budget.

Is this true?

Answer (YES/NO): NO